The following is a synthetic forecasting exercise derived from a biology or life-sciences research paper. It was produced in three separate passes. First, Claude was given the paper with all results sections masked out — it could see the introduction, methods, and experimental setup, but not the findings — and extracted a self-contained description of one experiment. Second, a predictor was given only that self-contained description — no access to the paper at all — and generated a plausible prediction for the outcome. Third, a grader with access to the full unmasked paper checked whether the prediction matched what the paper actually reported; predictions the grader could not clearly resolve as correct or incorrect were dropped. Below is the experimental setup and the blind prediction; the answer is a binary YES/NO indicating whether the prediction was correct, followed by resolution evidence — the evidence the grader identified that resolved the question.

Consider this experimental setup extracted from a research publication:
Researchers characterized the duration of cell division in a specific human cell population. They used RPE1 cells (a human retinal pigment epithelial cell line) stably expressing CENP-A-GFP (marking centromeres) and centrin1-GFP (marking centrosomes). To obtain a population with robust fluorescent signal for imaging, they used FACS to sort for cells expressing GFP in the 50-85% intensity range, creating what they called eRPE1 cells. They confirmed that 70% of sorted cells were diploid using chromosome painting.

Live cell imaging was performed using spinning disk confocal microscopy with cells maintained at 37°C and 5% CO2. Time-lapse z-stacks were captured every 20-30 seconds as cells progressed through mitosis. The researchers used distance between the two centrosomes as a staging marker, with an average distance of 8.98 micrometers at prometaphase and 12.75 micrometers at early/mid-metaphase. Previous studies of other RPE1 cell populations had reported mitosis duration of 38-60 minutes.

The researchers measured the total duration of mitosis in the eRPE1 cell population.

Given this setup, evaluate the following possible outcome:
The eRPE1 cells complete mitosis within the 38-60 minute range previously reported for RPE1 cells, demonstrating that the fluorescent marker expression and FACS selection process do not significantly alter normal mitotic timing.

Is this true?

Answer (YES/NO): NO